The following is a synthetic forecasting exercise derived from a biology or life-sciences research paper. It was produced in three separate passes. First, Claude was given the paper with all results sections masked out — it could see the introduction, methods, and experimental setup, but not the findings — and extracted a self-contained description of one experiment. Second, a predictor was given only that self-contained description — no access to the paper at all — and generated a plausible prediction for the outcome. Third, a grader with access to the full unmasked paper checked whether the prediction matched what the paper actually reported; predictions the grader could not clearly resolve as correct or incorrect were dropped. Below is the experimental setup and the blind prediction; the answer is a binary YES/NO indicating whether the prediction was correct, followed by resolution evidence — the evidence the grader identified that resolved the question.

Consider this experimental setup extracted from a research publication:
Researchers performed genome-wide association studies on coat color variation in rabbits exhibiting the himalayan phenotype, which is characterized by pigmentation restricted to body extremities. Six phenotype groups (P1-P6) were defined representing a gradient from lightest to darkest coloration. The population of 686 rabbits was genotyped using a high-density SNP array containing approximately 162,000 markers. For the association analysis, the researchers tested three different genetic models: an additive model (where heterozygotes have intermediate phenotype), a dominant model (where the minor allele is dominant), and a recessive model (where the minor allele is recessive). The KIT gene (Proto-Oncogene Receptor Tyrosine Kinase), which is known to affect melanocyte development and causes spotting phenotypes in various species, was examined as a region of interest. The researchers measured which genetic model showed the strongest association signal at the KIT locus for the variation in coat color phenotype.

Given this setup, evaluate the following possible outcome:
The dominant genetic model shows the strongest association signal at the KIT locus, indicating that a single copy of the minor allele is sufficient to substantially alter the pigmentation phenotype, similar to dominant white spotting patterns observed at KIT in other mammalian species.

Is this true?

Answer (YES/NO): NO